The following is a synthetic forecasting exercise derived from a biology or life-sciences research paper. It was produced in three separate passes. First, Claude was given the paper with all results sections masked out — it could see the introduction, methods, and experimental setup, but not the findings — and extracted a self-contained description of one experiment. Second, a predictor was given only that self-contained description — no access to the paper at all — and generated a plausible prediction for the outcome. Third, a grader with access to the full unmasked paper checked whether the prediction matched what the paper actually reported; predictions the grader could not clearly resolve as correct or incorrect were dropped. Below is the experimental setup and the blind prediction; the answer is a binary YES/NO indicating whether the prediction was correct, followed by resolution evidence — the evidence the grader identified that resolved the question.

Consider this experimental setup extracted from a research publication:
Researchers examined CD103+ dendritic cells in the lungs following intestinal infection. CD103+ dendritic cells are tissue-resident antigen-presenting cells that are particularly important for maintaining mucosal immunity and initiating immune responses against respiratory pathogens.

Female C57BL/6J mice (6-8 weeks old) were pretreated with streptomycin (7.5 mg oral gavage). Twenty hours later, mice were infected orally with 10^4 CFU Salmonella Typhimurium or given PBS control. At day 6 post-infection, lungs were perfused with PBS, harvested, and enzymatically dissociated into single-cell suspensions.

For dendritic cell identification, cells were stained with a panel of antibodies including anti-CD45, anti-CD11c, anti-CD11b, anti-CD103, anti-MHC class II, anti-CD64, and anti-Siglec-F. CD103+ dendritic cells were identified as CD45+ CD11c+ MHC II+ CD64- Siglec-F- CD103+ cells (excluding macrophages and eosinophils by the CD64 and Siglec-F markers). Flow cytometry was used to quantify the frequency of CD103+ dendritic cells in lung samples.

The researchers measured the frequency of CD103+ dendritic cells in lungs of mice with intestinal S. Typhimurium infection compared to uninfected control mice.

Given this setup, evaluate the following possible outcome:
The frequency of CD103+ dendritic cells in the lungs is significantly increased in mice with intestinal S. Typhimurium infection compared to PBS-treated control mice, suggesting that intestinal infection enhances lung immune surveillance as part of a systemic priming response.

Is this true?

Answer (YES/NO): NO